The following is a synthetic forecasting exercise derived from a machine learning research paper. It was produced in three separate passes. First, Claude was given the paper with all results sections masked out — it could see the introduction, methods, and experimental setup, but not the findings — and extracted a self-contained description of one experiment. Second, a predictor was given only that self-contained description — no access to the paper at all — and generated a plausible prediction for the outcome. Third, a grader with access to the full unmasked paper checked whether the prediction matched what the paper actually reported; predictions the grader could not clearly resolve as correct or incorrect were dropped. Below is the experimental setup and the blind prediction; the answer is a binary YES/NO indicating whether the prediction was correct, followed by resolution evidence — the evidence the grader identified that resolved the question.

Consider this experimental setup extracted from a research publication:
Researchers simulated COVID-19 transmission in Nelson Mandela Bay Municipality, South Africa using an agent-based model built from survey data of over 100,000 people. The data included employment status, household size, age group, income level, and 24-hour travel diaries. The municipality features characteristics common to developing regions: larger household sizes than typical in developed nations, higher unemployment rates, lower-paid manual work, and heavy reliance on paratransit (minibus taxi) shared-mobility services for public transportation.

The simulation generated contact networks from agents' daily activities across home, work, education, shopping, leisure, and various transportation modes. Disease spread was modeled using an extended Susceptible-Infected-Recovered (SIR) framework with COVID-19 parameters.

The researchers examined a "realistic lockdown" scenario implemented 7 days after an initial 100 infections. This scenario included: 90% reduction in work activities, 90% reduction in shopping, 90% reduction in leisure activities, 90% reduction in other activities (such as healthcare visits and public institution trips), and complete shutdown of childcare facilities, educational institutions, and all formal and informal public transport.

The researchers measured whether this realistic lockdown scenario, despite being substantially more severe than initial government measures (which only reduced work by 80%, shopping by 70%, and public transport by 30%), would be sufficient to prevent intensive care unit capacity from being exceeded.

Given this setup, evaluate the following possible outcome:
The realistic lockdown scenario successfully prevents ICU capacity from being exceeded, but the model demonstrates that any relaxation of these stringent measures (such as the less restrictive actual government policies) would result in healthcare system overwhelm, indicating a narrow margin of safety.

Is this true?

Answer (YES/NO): NO